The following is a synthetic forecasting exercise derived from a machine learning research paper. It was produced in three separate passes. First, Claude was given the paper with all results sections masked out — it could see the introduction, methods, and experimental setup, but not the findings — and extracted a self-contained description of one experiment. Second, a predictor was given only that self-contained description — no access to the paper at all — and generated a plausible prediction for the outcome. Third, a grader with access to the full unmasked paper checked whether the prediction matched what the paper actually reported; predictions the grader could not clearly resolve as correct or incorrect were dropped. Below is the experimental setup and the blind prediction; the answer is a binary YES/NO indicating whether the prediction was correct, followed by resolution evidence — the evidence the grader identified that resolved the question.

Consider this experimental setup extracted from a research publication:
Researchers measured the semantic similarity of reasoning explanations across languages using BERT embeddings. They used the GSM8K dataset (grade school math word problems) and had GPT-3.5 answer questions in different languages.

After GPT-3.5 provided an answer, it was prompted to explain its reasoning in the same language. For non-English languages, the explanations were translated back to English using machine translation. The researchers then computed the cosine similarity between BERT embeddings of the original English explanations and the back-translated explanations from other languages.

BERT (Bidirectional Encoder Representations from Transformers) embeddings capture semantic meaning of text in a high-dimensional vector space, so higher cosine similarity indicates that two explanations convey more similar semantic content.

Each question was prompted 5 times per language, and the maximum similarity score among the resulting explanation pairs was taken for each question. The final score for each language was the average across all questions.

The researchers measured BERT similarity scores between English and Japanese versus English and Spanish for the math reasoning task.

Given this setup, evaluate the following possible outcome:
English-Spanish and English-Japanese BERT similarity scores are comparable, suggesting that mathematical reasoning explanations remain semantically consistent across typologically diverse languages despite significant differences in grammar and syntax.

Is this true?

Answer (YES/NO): YES